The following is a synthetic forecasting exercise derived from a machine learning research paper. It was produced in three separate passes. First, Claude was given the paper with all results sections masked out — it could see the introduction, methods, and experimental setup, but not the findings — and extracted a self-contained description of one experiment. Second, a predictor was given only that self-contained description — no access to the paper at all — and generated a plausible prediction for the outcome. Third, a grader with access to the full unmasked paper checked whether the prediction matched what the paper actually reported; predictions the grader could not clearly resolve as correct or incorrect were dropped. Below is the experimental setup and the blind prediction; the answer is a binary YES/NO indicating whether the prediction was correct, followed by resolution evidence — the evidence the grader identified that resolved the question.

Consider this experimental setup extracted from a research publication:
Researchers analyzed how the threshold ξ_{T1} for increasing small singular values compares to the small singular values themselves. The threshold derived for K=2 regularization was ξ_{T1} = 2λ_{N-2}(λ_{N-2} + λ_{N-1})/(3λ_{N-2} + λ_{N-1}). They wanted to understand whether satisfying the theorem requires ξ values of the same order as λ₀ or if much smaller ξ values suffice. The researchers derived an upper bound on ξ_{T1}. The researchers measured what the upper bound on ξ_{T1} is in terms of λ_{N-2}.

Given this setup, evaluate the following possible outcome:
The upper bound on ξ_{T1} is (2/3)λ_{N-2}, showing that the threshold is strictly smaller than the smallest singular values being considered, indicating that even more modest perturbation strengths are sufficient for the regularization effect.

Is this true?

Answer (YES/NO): NO